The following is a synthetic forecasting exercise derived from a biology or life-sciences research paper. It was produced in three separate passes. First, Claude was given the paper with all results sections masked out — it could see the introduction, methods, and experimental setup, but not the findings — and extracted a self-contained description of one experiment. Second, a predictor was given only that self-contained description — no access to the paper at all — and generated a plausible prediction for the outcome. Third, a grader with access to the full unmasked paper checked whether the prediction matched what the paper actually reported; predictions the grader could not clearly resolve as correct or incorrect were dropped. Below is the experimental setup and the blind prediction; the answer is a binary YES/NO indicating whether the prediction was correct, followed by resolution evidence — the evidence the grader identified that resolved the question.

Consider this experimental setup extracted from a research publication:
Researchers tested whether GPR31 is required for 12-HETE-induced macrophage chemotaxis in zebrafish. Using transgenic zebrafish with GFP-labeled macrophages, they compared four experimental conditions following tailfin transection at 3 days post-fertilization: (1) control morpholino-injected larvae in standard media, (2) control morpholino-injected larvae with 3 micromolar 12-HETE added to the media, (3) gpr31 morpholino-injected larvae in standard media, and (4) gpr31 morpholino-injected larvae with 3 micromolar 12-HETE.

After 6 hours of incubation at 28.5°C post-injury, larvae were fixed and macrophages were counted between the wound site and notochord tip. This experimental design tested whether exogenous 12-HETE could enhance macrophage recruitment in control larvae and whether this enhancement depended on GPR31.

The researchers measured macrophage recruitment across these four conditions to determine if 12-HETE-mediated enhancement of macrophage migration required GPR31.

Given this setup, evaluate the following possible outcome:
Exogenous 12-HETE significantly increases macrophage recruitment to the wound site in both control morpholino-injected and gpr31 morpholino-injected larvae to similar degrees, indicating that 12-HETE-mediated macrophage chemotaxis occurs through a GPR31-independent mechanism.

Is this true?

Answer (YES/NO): NO